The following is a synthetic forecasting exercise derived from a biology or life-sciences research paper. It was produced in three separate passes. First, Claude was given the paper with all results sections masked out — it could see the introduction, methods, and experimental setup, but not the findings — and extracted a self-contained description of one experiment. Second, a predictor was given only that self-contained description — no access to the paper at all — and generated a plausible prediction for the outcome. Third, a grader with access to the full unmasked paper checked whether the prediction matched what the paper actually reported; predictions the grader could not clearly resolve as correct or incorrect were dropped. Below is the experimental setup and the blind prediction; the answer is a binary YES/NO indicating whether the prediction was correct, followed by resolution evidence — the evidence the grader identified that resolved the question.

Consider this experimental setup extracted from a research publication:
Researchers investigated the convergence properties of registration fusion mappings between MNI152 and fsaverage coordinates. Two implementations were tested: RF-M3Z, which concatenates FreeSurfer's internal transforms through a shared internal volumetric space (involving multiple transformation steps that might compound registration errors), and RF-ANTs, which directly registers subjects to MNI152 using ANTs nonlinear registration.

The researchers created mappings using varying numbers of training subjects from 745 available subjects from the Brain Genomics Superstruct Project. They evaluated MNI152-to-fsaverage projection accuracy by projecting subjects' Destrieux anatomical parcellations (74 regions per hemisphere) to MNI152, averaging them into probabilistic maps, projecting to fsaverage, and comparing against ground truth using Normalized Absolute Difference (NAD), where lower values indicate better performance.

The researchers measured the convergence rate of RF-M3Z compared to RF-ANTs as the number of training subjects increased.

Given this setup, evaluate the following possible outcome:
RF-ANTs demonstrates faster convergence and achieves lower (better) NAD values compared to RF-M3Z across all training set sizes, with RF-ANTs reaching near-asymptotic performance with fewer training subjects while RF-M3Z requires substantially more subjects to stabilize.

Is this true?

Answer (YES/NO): NO